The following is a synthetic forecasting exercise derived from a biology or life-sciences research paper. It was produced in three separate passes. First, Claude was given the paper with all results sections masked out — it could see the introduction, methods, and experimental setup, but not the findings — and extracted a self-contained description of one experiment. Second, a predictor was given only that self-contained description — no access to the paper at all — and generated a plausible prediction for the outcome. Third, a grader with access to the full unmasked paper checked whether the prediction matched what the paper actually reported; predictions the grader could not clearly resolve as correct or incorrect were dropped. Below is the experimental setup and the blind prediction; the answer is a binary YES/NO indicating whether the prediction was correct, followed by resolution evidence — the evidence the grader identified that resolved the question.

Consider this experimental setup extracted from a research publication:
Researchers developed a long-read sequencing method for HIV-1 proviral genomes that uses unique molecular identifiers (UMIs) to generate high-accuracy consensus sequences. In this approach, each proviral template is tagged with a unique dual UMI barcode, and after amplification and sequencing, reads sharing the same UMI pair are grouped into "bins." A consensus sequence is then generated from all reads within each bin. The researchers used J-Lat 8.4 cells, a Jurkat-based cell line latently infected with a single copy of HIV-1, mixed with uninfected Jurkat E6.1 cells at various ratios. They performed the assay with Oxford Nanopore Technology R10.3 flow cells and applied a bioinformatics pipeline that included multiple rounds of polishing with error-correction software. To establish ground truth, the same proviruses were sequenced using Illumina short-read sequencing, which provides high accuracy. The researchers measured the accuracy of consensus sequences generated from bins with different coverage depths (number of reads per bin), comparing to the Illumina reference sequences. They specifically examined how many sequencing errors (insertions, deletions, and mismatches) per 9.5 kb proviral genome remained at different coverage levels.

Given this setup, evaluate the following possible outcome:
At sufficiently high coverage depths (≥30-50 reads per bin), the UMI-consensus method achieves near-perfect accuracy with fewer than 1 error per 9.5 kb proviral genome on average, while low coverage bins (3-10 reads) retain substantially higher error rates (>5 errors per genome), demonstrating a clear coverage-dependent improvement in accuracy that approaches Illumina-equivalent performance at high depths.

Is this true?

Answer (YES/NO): NO